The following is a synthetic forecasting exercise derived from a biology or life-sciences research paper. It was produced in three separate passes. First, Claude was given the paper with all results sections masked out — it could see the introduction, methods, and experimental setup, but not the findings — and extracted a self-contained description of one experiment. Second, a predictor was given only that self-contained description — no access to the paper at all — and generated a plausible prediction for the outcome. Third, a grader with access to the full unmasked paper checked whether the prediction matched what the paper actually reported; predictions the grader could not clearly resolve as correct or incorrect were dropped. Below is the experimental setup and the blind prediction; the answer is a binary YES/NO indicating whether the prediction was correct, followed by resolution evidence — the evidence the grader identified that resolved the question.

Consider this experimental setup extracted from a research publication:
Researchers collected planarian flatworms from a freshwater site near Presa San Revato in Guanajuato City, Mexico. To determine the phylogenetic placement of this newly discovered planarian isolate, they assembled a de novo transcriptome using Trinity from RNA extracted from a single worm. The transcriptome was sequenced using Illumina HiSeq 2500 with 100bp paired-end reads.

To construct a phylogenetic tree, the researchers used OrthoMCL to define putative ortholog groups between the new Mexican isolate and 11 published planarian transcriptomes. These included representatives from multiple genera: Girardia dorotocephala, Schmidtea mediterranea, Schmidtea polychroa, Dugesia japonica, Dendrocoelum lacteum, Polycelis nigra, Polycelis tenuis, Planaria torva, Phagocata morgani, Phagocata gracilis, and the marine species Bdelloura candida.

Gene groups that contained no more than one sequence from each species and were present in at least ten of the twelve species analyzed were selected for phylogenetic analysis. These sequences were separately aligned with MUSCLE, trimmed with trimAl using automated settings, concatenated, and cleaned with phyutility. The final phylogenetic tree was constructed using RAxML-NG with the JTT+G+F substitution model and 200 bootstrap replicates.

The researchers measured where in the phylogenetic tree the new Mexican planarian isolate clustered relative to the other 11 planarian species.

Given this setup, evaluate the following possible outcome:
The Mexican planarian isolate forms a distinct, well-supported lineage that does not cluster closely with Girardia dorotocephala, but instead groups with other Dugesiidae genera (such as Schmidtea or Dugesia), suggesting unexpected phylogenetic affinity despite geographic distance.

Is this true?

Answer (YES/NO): NO